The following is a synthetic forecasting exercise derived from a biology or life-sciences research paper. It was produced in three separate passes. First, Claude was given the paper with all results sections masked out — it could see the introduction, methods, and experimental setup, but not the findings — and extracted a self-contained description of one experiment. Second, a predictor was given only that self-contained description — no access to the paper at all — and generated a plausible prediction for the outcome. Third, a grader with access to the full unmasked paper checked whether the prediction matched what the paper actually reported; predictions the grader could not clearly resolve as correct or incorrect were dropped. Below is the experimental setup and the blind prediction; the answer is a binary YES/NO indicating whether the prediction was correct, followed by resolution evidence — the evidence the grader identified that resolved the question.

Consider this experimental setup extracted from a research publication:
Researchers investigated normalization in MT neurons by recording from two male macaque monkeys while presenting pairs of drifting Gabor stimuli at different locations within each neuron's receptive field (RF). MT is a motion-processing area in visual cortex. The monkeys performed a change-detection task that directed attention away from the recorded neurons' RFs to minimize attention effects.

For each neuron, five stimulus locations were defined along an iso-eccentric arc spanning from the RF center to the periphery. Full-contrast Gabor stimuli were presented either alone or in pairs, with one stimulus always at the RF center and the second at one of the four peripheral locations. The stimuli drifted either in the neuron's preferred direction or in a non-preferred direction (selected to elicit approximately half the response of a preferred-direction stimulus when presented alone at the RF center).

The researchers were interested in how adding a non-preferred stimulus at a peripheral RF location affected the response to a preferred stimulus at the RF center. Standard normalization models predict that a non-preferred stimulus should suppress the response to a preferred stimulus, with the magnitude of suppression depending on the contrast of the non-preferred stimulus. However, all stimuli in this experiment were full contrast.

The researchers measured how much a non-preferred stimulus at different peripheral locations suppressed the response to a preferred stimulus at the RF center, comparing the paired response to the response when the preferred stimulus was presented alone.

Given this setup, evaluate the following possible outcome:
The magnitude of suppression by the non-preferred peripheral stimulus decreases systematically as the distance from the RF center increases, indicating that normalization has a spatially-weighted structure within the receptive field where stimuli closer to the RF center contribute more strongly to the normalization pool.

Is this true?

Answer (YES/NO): YES